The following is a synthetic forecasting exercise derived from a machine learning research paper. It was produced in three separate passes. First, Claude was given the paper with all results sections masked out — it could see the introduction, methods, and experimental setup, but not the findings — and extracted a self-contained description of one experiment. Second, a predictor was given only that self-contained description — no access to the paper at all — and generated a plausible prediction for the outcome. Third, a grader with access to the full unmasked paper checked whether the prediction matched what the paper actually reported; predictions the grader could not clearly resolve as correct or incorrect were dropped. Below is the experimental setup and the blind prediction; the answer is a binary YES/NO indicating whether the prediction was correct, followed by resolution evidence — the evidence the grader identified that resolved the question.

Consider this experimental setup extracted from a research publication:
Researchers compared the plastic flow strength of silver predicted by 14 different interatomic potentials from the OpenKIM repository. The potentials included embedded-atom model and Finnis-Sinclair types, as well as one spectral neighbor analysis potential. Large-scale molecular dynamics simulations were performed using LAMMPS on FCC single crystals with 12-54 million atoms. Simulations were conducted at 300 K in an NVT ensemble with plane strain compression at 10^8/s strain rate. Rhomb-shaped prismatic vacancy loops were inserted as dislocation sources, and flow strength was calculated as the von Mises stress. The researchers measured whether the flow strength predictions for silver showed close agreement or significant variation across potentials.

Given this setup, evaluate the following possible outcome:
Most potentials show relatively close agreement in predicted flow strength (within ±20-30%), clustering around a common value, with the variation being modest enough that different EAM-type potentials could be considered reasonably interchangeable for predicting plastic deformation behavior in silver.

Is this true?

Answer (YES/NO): NO